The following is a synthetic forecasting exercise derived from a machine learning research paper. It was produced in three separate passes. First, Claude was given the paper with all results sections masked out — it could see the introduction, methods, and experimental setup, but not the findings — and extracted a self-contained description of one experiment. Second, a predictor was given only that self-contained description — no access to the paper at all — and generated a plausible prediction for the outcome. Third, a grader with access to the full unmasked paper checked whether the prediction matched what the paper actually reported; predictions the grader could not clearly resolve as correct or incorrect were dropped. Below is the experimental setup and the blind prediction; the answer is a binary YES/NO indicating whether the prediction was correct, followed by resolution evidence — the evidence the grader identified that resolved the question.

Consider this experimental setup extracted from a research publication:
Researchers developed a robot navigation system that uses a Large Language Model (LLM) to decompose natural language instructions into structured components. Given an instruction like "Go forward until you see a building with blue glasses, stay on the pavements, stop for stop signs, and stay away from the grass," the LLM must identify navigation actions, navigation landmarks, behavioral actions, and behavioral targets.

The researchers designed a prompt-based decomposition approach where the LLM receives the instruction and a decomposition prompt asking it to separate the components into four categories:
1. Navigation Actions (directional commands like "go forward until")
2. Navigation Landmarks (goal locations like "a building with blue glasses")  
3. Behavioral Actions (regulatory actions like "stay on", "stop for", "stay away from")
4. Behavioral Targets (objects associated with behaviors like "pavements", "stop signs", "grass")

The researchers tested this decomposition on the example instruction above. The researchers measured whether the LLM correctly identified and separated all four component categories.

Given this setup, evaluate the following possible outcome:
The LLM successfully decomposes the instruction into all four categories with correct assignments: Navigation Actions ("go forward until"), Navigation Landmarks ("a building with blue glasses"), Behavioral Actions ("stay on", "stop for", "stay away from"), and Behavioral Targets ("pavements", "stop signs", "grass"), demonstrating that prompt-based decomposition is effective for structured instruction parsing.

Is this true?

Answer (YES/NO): YES